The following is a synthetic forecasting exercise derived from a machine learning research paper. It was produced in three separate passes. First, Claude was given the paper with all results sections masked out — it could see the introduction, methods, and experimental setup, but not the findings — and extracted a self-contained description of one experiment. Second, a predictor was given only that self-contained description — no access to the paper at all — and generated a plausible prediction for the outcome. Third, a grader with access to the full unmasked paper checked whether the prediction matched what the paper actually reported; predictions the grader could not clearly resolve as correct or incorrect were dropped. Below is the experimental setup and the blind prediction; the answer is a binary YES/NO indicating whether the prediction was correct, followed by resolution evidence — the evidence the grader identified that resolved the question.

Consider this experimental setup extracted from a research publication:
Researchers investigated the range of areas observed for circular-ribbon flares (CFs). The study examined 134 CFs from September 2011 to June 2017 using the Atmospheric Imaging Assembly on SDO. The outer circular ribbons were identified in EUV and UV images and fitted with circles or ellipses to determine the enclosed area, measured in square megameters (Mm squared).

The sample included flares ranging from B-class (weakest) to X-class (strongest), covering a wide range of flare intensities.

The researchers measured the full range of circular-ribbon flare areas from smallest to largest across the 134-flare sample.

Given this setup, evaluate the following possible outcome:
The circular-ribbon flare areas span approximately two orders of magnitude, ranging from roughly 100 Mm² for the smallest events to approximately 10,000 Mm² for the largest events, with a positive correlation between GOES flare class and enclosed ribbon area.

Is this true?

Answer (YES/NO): NO